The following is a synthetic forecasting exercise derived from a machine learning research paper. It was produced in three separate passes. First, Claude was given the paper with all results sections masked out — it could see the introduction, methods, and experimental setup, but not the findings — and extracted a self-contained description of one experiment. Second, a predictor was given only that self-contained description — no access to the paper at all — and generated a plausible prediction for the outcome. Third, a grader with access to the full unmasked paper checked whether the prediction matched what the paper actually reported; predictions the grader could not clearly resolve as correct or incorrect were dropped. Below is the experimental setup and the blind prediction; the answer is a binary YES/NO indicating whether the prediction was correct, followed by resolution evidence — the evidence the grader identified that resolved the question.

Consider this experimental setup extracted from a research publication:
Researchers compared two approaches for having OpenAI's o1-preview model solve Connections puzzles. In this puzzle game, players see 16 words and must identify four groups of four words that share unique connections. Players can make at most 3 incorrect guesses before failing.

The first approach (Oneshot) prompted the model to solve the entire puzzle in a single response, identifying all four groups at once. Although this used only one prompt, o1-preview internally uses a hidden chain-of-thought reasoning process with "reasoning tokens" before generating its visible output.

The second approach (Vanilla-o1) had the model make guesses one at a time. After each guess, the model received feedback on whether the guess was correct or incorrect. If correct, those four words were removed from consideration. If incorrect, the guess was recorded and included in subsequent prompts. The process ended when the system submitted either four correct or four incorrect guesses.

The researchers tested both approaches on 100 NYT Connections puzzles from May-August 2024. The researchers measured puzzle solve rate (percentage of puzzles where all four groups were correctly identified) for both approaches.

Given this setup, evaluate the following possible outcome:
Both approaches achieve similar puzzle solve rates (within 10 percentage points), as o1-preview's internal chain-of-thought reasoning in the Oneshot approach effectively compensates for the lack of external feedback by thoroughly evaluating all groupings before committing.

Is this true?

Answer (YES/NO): NO